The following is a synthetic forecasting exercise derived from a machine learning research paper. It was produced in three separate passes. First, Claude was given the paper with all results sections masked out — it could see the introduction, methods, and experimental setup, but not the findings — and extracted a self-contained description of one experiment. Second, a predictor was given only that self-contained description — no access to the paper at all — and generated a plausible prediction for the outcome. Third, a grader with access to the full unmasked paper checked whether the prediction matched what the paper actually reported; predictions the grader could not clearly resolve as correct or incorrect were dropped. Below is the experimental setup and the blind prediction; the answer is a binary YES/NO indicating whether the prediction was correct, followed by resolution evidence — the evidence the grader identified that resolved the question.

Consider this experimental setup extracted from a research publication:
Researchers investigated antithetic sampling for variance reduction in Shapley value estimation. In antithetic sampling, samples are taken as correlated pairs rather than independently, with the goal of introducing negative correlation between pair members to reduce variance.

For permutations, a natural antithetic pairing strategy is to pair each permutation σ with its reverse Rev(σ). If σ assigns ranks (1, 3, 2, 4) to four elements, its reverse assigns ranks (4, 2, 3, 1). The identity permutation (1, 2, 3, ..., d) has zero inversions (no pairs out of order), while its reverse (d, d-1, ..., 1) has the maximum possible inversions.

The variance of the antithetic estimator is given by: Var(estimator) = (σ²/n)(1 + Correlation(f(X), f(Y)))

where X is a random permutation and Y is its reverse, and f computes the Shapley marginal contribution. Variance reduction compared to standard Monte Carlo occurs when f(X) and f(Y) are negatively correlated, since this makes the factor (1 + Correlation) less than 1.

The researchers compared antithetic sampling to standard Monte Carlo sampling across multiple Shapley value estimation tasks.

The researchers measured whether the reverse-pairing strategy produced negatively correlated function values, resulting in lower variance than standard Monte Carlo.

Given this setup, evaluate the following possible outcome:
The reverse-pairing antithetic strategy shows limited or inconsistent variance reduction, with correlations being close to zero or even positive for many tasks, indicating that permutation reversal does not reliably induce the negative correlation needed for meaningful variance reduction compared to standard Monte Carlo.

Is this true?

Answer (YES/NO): NO